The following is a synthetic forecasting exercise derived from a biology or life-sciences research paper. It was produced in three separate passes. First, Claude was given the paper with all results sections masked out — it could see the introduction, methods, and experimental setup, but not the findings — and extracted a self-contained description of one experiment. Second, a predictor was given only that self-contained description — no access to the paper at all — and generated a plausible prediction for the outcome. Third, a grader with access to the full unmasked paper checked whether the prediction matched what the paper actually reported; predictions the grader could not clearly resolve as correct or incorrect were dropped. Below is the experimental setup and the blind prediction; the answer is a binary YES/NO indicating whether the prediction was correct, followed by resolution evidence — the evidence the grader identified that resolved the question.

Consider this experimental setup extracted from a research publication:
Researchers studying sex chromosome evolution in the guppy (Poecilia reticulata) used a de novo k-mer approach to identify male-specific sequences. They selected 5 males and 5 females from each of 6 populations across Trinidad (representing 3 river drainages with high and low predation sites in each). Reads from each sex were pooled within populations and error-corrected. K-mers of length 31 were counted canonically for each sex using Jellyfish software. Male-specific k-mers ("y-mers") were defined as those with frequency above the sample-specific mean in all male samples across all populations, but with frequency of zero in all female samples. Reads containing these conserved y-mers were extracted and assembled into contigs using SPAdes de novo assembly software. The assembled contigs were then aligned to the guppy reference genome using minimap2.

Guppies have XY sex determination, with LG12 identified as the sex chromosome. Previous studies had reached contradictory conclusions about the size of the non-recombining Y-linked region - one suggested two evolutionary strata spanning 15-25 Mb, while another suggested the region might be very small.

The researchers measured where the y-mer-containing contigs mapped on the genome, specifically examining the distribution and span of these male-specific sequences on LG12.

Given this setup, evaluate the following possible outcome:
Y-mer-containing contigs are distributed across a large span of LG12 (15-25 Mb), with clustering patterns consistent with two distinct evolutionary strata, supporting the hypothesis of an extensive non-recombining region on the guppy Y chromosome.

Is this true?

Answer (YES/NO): NO